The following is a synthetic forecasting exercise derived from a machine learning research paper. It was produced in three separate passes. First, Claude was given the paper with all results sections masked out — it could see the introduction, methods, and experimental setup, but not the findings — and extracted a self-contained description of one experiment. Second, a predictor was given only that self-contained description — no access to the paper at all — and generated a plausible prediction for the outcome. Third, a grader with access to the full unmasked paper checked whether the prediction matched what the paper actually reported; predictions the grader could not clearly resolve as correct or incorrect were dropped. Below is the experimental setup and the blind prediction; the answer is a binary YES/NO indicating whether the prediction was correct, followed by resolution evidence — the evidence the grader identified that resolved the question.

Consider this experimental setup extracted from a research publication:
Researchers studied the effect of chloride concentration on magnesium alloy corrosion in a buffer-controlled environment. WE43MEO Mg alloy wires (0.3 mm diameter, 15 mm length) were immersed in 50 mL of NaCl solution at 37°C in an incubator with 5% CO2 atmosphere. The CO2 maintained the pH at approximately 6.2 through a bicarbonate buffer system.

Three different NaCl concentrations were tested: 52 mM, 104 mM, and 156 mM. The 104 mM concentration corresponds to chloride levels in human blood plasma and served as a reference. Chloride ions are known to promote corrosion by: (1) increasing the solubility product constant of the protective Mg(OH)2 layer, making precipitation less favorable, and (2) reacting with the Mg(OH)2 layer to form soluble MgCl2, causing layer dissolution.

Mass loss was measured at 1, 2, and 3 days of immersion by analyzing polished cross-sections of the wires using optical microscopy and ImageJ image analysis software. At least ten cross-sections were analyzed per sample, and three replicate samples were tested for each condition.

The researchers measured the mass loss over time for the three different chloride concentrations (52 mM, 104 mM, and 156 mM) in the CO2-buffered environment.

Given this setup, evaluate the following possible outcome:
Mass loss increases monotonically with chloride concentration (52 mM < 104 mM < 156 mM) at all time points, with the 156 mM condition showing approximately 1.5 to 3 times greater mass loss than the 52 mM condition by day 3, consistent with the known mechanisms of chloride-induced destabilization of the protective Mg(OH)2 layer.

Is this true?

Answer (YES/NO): NO